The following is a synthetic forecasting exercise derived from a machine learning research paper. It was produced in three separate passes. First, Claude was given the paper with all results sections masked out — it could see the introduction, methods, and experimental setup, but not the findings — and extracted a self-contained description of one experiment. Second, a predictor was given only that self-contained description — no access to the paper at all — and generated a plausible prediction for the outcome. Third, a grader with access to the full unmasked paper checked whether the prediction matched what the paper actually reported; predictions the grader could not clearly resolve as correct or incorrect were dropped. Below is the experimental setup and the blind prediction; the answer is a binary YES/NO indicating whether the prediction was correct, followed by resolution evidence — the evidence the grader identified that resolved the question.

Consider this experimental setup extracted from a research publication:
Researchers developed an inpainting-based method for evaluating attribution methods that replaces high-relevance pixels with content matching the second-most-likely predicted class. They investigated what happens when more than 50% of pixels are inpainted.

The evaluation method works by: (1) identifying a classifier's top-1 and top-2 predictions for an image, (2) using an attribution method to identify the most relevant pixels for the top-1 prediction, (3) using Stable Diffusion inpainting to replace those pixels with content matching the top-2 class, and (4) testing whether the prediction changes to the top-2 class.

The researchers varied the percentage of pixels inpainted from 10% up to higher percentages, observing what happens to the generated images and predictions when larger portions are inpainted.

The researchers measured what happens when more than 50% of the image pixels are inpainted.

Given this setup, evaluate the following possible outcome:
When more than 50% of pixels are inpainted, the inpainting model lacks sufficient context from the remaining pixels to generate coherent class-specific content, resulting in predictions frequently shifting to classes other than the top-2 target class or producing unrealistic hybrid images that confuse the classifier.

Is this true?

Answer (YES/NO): NO